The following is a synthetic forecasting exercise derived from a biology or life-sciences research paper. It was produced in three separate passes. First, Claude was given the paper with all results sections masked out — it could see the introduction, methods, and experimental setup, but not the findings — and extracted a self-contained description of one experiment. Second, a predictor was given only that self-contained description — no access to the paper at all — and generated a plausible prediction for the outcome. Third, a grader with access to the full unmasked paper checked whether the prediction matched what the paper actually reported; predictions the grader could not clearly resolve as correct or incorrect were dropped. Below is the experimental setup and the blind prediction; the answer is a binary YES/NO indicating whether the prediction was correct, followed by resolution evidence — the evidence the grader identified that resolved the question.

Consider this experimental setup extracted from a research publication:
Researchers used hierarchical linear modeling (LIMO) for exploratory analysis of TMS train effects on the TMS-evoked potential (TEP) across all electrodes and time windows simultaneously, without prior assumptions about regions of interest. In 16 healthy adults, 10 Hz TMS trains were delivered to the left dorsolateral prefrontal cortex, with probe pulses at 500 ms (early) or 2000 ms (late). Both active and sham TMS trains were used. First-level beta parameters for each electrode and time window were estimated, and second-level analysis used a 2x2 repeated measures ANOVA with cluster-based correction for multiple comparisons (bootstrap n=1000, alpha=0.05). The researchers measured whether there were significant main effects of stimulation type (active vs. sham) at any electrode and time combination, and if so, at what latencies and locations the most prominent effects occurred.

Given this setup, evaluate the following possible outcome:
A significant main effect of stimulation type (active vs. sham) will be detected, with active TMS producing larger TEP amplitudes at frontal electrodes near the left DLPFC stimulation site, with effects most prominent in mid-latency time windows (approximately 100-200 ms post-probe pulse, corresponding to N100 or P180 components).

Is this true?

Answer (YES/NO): NO